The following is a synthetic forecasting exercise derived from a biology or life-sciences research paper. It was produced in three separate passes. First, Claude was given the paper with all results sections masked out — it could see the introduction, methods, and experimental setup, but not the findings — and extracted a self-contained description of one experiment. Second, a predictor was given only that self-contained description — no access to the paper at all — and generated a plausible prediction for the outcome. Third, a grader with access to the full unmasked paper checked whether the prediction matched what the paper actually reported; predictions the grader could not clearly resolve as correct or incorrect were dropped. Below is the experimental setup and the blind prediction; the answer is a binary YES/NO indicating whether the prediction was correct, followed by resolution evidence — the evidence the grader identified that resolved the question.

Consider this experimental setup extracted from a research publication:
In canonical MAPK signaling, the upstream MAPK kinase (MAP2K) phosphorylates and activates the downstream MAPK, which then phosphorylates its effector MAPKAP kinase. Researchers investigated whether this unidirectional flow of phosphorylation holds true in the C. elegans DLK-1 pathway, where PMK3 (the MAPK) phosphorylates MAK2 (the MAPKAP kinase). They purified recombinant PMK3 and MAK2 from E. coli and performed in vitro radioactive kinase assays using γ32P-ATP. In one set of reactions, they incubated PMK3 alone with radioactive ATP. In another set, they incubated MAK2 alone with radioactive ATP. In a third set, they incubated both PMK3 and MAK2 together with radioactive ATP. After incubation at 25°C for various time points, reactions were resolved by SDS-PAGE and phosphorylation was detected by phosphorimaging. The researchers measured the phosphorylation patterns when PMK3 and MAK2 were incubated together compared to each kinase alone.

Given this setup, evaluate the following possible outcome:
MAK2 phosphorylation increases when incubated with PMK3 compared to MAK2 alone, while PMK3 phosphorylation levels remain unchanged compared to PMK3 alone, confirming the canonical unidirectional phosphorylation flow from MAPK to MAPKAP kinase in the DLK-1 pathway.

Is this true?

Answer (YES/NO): NO